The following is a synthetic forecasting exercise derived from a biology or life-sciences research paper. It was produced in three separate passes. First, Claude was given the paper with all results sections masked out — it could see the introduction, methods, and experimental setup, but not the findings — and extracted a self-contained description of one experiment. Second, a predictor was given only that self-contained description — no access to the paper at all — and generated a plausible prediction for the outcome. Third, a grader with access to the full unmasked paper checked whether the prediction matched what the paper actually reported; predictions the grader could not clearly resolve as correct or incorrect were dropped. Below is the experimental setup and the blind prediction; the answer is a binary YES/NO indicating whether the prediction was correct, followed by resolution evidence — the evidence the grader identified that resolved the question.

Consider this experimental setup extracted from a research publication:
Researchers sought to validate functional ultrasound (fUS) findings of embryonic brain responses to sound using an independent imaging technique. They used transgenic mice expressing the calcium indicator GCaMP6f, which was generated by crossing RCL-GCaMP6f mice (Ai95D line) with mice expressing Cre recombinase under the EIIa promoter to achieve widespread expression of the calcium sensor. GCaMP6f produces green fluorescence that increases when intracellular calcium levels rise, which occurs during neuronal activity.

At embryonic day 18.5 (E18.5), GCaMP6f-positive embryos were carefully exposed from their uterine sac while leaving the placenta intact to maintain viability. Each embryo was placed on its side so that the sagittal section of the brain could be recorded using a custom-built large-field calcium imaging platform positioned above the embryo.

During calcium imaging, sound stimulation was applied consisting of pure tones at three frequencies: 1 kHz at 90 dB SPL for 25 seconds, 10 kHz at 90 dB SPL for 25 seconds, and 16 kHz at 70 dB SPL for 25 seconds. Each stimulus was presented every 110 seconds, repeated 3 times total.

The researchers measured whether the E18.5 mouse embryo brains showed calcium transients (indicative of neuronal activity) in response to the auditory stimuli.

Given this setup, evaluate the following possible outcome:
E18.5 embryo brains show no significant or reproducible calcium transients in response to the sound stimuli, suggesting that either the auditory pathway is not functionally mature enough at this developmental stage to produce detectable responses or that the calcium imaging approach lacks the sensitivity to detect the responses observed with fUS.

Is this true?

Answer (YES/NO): NO